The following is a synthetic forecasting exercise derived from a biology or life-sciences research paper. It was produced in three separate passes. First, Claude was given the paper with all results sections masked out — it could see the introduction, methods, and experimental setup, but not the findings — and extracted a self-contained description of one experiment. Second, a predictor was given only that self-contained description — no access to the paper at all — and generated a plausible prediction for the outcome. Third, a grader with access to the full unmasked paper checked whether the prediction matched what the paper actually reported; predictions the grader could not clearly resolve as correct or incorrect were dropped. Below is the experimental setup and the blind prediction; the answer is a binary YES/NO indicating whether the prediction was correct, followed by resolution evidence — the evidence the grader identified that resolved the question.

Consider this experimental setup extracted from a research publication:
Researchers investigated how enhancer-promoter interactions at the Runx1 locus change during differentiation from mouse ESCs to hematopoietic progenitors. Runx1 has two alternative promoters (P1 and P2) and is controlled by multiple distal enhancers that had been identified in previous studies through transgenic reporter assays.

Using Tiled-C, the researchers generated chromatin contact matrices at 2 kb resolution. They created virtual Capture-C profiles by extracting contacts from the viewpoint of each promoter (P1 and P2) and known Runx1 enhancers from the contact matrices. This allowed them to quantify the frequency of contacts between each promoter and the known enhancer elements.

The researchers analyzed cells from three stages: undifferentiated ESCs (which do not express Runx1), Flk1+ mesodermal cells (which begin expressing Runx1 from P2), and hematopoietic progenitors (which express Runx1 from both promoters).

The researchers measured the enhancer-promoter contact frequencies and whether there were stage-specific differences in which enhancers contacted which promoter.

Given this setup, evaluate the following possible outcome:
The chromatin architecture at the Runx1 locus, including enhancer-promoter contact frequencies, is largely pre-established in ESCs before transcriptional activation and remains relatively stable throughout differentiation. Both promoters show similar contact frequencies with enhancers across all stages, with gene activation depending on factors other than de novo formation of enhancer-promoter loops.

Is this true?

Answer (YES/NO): NO